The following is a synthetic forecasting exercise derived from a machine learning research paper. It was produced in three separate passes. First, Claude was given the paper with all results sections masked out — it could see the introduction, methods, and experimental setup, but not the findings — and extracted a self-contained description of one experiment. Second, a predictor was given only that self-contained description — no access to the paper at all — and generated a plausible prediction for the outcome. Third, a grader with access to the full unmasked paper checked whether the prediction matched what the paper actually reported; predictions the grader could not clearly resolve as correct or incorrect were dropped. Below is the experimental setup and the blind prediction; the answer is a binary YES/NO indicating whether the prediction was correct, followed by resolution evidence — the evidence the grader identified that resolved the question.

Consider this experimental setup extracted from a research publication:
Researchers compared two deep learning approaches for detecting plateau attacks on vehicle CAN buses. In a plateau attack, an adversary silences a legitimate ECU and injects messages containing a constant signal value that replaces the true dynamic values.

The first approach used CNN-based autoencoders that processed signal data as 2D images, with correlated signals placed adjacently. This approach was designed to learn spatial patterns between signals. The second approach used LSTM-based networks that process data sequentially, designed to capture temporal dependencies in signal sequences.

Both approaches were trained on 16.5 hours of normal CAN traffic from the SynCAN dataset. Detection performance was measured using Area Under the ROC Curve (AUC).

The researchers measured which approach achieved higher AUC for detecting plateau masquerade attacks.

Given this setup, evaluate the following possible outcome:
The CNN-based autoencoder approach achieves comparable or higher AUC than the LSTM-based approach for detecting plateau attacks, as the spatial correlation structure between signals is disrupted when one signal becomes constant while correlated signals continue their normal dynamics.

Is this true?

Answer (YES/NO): NO